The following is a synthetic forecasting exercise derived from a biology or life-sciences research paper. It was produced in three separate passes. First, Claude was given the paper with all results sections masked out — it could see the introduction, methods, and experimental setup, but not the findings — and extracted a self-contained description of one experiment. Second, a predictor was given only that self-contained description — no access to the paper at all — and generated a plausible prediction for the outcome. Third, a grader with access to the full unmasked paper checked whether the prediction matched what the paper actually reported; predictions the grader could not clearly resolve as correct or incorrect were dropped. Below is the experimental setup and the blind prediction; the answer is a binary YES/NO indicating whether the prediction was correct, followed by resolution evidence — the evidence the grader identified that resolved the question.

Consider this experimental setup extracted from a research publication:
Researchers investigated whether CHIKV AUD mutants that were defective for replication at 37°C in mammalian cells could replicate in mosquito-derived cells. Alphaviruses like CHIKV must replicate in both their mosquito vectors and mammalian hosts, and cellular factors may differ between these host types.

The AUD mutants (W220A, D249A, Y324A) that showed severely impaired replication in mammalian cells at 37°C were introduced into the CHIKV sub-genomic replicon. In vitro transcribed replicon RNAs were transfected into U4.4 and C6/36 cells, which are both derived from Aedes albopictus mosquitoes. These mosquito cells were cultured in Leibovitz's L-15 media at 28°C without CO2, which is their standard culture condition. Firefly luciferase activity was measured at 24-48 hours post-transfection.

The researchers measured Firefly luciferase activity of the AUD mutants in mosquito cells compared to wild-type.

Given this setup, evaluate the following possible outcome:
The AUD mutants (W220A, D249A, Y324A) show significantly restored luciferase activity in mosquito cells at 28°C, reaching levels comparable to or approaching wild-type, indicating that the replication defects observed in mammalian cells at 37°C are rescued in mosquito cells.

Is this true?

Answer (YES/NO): YES